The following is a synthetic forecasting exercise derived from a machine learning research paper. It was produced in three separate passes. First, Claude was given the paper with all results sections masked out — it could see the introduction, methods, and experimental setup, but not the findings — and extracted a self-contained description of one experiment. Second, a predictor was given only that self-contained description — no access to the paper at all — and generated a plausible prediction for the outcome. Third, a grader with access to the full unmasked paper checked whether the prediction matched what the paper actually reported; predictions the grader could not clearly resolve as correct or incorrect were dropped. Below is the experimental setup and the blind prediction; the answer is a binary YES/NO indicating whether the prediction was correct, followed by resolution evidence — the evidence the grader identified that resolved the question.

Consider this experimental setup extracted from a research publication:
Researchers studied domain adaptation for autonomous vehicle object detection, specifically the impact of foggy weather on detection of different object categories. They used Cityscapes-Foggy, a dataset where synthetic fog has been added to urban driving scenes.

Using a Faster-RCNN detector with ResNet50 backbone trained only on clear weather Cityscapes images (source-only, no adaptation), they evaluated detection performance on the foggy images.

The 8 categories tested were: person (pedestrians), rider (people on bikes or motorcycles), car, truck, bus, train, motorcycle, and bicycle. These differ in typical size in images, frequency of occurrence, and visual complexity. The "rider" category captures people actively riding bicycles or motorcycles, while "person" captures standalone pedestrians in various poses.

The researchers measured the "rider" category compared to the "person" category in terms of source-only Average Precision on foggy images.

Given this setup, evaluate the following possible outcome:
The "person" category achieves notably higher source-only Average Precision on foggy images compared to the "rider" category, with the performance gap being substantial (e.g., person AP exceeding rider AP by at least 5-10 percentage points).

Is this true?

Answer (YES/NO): NO